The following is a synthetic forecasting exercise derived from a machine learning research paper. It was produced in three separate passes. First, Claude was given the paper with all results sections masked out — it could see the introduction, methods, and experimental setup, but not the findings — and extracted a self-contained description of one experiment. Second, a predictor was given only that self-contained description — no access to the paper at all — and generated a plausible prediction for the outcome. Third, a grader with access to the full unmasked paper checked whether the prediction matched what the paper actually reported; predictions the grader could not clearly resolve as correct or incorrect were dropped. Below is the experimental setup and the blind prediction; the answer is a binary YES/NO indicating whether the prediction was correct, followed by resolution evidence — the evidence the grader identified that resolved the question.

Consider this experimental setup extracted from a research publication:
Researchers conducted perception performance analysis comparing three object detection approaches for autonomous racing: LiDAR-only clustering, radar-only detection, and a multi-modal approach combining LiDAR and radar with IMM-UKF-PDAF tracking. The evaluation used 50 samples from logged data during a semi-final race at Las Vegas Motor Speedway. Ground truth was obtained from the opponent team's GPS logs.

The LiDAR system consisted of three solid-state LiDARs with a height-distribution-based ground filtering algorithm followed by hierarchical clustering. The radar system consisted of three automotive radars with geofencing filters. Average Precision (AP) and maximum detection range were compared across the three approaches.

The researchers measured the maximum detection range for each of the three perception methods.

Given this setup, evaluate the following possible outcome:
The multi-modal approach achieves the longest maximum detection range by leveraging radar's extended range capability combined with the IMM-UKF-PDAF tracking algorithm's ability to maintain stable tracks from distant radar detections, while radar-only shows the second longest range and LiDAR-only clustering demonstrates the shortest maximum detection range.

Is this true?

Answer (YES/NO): NO